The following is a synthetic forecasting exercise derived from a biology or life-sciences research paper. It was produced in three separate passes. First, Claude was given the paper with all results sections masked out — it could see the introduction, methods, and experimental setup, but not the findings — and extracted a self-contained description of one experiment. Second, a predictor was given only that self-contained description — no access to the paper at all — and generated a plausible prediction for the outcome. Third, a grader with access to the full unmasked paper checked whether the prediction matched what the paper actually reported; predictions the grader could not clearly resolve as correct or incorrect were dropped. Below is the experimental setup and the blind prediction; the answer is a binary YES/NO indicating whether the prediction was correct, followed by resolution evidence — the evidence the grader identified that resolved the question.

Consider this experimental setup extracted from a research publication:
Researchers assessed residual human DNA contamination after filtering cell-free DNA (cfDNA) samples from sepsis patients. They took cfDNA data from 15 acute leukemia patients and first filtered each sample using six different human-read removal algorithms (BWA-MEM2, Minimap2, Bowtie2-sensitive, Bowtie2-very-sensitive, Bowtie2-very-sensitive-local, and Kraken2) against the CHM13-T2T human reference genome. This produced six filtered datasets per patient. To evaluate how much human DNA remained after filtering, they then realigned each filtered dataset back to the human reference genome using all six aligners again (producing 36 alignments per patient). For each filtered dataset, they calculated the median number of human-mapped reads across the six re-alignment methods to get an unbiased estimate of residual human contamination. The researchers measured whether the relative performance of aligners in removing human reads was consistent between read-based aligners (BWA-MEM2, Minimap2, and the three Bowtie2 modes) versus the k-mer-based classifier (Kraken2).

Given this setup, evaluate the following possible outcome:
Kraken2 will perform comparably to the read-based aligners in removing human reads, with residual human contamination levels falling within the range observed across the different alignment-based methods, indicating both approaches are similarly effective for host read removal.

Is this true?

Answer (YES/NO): NO